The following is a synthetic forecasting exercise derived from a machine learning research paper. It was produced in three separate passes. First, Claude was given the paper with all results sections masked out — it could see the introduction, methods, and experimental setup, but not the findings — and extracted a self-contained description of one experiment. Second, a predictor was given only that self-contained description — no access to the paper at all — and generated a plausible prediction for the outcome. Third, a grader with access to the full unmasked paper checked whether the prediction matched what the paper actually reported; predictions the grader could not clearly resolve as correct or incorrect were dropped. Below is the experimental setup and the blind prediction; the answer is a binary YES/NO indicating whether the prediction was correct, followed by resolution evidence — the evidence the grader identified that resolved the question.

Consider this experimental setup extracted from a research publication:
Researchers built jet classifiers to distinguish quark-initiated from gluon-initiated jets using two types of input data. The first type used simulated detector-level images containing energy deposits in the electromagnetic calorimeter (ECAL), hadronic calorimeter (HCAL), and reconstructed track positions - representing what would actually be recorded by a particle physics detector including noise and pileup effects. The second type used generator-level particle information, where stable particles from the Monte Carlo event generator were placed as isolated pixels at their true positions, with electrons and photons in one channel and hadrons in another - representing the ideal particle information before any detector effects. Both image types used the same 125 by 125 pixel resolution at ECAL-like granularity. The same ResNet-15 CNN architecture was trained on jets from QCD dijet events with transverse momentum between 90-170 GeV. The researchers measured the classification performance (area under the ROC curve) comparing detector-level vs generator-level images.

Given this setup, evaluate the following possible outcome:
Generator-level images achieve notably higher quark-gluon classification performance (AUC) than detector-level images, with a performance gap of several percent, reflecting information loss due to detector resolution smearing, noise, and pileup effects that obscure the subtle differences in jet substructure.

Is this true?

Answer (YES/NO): YES